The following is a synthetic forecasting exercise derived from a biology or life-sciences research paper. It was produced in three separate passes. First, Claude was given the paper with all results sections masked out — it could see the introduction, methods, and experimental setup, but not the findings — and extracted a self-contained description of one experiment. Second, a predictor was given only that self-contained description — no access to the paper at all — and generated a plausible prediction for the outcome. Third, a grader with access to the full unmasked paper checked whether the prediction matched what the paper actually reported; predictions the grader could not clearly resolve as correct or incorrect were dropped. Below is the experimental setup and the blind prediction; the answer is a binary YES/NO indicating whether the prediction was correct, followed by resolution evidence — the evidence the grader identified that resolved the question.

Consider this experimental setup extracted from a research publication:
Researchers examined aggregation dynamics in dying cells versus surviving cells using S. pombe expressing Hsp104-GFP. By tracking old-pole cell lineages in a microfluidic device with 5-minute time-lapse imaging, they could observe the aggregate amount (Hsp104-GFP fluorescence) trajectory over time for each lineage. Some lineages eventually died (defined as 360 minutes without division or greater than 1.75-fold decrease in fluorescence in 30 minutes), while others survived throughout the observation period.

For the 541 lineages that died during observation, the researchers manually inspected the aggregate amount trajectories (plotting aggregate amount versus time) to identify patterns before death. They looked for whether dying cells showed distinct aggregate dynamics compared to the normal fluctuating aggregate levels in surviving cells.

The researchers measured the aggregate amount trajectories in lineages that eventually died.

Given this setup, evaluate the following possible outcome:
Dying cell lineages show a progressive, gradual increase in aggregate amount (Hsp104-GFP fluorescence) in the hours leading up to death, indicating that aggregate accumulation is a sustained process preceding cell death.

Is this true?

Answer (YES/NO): NO